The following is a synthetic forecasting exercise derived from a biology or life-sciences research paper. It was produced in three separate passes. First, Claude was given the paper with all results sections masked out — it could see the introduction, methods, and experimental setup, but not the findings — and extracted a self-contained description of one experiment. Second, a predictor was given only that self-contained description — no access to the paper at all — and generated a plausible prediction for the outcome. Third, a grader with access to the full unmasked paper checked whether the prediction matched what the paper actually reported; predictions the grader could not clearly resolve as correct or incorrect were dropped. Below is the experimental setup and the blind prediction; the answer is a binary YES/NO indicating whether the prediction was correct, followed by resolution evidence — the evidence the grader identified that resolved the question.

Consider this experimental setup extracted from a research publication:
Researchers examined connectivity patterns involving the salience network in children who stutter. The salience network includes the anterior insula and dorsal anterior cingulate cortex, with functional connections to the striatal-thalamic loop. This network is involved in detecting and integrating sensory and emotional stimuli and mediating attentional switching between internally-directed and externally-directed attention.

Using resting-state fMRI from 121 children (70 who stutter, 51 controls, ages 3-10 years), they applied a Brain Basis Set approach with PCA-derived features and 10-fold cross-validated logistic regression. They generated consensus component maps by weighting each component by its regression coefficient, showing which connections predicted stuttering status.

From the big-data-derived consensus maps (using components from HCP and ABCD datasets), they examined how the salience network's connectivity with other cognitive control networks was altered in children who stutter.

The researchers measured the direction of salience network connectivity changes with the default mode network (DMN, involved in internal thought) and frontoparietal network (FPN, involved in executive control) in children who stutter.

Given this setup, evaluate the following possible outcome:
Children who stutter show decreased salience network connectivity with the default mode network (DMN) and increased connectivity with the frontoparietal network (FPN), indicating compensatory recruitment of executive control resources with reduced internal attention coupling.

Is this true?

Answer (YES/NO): NO